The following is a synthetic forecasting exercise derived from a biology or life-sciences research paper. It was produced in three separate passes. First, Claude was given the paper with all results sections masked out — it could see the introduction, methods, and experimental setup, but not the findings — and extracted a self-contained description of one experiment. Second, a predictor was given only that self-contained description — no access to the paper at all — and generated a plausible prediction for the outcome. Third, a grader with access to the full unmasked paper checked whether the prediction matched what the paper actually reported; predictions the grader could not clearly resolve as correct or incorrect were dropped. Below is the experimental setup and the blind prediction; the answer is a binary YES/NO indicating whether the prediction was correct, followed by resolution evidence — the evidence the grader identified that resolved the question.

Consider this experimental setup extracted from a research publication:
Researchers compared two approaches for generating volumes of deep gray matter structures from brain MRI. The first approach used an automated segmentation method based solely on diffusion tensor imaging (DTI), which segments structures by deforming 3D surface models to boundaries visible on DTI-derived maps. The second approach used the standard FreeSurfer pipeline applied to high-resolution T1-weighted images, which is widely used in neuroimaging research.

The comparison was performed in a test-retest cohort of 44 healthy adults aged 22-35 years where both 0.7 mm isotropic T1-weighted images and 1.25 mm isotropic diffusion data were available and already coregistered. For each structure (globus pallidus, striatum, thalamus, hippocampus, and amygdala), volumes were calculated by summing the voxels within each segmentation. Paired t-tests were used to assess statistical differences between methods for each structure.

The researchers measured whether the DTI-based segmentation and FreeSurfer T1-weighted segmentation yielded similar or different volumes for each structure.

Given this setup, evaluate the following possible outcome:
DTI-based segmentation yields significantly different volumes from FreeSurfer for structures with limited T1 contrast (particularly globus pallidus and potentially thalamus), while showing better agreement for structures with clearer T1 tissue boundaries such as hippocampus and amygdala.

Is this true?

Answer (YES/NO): NO